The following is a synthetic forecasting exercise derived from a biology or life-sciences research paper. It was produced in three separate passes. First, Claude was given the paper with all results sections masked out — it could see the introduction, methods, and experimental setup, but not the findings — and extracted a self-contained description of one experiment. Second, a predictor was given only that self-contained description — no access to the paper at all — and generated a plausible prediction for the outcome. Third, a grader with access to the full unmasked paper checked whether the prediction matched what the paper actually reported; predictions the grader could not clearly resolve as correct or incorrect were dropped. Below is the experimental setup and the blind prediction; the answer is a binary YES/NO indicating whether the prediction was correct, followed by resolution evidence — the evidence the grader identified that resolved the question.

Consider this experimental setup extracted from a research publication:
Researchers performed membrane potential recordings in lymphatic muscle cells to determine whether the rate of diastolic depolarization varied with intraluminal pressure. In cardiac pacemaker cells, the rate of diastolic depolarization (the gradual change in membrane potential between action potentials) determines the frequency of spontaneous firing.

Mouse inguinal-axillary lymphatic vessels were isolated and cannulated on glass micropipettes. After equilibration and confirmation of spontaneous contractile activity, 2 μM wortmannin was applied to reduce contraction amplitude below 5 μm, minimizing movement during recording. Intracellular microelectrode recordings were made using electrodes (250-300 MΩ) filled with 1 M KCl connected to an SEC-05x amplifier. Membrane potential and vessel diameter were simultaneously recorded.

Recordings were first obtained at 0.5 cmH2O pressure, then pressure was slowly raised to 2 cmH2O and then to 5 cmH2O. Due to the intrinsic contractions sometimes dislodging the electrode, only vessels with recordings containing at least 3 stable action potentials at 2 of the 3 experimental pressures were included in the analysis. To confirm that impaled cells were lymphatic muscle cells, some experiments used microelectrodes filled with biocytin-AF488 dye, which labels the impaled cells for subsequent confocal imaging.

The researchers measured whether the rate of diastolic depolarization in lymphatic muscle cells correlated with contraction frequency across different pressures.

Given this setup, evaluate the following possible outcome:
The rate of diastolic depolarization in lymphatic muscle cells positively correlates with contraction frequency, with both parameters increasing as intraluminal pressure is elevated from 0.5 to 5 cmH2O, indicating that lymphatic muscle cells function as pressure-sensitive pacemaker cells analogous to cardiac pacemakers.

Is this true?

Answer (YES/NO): YES